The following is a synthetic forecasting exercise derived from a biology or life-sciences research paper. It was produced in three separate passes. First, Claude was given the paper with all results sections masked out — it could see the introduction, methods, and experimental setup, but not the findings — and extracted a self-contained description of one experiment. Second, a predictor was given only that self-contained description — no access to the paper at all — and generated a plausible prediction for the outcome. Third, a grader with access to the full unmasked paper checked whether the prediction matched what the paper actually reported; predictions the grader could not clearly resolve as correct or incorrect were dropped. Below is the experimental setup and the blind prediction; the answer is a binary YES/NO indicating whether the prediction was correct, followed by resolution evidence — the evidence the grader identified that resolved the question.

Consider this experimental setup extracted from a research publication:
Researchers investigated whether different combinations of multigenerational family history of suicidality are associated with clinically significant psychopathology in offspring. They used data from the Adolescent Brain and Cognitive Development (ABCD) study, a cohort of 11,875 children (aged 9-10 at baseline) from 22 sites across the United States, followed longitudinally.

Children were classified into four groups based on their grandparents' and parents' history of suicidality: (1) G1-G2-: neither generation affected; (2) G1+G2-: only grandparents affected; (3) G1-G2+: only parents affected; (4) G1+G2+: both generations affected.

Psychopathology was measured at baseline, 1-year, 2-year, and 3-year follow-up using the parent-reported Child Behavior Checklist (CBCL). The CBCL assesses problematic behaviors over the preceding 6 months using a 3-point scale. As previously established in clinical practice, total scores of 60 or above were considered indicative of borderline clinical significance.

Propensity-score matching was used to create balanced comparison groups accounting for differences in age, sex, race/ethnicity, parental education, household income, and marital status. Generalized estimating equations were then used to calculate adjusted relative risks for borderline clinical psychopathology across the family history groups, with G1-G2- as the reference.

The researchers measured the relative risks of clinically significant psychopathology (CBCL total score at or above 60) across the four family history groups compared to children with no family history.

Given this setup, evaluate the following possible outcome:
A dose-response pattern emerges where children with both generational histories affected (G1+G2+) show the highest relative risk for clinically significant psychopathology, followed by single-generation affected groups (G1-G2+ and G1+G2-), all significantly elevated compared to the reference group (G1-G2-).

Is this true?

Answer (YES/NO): YES